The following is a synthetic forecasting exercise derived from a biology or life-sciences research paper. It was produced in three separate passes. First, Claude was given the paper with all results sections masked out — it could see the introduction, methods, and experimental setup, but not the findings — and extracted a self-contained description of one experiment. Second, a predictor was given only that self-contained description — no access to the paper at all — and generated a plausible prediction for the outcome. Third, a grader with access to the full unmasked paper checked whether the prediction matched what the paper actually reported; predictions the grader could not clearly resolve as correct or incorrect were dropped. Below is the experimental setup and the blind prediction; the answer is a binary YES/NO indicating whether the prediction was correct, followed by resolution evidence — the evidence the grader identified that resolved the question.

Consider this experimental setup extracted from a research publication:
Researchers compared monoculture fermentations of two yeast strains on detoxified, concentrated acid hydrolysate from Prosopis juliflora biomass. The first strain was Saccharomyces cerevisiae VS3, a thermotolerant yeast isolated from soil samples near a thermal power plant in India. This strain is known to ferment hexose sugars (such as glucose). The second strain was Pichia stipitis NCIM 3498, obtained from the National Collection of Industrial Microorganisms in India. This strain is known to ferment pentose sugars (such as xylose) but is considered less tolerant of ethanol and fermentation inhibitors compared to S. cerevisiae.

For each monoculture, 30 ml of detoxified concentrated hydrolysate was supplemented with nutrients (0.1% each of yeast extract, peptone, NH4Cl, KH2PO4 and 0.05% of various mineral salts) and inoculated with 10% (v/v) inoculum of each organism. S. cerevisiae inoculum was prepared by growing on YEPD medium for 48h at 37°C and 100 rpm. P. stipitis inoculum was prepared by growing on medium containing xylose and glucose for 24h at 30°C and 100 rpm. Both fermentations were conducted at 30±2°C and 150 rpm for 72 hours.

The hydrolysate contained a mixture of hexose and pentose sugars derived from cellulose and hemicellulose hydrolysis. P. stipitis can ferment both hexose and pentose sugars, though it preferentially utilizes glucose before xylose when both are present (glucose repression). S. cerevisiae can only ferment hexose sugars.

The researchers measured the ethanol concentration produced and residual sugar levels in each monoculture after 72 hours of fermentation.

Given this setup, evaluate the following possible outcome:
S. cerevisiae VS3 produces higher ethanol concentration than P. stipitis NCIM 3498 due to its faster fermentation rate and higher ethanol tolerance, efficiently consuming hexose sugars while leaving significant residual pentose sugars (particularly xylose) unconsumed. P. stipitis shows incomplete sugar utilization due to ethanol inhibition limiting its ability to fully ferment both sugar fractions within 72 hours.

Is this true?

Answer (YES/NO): NO